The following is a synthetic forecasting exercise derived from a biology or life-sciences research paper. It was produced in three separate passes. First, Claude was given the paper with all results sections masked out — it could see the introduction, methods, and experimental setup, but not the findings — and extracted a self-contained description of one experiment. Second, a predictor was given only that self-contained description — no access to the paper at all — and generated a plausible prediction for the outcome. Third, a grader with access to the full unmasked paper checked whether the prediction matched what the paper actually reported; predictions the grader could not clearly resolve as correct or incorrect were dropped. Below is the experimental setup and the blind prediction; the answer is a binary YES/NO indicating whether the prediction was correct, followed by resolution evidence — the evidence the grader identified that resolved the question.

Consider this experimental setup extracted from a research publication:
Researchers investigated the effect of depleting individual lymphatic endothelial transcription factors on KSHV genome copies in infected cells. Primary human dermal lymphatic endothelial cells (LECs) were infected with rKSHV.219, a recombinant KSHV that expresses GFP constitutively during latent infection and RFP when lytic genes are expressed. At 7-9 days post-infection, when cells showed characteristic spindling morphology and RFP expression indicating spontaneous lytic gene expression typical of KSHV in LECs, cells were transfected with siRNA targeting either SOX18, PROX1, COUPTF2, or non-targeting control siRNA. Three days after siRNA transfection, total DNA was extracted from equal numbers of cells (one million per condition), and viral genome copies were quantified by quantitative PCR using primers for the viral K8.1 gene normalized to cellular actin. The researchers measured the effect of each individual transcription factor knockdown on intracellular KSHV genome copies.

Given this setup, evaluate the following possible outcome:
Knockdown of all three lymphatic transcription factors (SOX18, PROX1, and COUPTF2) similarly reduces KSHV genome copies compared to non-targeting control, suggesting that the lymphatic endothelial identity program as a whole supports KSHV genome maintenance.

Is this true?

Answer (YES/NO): NO